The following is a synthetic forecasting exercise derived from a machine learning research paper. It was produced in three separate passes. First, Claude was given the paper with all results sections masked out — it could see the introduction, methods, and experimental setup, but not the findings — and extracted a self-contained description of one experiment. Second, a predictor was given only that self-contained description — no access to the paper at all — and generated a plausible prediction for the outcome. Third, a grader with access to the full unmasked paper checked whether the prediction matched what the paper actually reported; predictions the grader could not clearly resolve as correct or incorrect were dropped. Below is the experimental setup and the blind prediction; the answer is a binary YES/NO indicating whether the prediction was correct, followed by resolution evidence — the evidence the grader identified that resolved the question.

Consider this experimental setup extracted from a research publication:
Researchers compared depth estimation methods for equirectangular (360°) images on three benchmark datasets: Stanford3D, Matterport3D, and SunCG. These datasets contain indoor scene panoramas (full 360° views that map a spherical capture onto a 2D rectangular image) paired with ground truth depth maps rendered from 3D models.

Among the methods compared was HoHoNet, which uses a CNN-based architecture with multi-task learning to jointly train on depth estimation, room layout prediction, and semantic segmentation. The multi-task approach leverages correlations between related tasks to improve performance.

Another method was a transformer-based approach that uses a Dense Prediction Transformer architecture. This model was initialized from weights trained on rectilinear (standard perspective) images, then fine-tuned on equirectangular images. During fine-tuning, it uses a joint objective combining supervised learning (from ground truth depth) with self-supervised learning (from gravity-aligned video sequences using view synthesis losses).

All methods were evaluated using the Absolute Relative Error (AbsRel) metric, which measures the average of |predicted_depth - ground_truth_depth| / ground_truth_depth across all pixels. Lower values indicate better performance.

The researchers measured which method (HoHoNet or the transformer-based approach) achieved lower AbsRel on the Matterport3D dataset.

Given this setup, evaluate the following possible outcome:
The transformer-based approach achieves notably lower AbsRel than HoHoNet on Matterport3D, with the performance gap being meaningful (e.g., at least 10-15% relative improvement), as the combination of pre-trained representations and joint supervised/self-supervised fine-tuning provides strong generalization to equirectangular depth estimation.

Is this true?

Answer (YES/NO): NO